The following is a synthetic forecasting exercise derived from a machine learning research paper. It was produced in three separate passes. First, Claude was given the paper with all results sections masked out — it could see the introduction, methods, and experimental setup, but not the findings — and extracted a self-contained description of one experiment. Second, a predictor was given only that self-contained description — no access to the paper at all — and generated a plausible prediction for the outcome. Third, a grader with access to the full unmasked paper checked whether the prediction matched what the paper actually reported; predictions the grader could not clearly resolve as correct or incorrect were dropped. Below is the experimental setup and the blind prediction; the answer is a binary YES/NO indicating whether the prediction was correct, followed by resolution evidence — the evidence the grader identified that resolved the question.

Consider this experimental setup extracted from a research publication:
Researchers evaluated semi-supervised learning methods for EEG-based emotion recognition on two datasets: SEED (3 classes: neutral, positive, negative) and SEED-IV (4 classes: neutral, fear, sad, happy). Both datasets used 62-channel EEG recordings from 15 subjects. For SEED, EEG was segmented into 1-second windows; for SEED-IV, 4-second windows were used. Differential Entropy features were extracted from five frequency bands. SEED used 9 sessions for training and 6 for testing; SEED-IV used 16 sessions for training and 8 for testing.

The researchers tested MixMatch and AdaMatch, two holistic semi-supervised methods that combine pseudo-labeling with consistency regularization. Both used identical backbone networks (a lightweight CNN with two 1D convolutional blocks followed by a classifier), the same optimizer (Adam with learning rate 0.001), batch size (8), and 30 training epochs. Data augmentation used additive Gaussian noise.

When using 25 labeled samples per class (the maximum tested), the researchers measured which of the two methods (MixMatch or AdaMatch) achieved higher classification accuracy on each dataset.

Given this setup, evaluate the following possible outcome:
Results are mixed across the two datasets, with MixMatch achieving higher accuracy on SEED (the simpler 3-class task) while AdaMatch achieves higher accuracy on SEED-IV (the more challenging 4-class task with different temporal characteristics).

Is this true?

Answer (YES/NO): NO